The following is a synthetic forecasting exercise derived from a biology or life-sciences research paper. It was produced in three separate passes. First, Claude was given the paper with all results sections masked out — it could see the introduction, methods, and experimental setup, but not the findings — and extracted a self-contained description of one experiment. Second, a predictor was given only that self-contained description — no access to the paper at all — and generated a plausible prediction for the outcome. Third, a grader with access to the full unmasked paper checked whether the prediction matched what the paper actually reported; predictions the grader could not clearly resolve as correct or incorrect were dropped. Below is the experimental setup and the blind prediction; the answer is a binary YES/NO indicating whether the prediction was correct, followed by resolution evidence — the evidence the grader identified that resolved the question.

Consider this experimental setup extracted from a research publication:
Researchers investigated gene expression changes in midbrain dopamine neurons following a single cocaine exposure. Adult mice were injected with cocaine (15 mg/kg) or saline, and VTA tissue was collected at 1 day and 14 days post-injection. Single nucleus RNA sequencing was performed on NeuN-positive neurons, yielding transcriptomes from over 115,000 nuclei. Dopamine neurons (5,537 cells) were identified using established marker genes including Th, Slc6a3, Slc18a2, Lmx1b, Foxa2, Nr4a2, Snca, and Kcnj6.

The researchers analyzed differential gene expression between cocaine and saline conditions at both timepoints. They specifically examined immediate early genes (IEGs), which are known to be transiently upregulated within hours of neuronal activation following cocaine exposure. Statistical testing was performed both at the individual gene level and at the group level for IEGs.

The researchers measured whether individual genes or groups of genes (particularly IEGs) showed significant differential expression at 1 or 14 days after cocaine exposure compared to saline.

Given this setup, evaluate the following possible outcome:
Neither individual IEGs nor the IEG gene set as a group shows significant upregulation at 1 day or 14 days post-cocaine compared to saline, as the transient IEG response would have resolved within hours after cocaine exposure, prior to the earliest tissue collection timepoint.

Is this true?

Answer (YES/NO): NO